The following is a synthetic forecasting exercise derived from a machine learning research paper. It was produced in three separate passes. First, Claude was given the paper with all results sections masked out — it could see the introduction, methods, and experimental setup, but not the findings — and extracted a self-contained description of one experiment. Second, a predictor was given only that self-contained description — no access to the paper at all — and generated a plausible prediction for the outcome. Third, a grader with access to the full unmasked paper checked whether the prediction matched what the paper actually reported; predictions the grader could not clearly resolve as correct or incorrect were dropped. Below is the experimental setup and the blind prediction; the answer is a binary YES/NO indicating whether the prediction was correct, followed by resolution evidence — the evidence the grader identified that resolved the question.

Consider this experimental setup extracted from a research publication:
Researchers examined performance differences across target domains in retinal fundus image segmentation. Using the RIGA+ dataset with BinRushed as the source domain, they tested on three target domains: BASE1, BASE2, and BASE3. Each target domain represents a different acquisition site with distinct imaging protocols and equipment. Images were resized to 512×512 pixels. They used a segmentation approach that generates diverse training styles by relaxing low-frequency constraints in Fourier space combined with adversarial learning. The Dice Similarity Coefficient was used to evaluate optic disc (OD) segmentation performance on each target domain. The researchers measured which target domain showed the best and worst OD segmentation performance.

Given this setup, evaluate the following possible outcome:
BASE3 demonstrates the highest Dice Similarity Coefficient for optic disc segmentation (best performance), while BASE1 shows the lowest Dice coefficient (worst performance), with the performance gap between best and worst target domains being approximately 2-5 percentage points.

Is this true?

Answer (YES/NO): NO